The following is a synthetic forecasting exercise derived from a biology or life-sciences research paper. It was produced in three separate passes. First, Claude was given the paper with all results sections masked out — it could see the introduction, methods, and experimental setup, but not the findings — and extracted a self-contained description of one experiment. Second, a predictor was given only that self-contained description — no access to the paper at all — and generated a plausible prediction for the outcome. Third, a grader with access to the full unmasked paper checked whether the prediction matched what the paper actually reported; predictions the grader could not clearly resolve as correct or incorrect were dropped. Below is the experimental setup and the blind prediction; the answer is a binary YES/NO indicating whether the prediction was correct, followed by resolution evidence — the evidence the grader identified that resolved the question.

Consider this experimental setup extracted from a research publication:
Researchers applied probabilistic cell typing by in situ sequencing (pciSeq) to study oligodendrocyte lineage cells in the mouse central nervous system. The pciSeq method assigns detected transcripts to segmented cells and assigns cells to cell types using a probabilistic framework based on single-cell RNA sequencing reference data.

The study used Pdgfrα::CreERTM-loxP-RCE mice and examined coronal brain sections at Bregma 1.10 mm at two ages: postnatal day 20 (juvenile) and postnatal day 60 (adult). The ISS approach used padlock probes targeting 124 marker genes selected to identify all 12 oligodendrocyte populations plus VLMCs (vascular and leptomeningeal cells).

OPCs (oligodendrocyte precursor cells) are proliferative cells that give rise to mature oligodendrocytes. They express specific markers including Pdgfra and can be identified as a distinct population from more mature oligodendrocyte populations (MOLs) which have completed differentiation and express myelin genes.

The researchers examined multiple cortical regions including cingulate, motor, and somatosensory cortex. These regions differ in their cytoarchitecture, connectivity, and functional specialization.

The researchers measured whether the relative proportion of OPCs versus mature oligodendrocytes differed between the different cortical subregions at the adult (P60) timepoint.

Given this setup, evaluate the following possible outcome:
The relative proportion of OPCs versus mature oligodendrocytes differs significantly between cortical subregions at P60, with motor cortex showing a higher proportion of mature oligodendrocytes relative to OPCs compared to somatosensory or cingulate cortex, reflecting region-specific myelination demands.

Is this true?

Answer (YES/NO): NO